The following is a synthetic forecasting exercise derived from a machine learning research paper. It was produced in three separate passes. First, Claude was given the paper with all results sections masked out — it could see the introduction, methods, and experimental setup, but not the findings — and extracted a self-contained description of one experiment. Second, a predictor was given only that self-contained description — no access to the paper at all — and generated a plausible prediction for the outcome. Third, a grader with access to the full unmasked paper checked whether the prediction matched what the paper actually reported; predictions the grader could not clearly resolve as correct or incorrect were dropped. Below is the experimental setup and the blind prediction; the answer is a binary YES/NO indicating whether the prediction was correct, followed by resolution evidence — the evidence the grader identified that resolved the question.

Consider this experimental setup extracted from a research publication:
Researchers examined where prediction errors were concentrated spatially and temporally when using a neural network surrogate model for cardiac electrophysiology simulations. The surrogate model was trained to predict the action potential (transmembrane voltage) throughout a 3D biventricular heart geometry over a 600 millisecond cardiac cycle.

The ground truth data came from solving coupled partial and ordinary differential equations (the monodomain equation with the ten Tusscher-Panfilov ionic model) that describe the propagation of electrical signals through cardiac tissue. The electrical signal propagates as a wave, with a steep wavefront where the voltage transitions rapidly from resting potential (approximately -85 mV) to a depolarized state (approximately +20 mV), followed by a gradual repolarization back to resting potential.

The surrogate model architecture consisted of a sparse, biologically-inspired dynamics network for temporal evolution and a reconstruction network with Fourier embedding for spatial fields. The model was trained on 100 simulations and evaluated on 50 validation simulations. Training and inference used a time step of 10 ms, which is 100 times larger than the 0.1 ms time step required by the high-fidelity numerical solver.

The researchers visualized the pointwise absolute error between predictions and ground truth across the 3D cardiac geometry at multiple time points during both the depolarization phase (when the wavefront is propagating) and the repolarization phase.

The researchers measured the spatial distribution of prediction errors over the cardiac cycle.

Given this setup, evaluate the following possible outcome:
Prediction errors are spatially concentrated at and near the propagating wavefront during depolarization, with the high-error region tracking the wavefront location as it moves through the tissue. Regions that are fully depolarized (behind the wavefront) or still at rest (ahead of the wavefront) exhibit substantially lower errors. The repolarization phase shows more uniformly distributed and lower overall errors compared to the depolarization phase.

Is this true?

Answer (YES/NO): NO